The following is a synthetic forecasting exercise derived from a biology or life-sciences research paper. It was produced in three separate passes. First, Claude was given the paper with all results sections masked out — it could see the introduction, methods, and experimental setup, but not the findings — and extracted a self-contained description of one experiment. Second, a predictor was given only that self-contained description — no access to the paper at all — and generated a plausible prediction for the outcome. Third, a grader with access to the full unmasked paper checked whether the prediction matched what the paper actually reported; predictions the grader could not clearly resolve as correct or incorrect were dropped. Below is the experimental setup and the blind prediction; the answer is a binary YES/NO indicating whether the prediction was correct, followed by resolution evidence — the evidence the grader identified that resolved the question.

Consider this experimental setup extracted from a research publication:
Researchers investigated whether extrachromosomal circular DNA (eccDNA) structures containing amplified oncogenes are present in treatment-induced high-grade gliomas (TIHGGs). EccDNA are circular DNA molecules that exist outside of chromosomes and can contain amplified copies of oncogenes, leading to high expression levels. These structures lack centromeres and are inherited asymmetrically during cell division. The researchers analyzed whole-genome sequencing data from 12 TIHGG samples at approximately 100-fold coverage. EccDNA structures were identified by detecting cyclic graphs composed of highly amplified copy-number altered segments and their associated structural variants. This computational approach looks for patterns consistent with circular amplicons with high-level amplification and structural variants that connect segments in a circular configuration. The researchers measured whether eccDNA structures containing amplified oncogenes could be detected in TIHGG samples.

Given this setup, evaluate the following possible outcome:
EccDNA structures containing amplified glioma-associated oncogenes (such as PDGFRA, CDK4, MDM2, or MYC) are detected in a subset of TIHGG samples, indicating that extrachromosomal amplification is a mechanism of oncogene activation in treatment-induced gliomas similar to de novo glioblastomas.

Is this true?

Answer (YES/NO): YES